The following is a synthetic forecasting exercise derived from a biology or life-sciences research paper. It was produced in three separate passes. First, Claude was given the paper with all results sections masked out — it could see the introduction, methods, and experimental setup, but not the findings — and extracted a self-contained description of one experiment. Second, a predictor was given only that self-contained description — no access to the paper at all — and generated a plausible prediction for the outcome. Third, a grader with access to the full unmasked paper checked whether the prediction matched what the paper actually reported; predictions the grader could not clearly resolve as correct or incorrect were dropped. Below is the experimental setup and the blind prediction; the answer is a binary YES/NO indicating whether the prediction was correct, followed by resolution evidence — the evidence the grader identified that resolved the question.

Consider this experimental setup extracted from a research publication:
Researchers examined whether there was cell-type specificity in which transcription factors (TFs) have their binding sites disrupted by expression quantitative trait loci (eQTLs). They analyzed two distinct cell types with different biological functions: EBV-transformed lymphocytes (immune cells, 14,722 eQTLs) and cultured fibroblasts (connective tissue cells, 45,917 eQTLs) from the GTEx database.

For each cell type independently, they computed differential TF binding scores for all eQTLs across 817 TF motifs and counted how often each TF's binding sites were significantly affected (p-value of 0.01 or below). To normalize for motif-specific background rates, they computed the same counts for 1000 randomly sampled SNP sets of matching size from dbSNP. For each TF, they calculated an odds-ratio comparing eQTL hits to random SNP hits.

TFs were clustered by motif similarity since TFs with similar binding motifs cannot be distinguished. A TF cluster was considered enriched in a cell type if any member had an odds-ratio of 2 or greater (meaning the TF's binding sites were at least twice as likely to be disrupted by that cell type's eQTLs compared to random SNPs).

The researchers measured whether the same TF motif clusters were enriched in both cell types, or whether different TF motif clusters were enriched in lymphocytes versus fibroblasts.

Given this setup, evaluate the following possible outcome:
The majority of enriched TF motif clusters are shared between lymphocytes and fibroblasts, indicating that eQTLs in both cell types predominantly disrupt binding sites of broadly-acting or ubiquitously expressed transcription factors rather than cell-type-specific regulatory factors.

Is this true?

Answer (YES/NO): NO